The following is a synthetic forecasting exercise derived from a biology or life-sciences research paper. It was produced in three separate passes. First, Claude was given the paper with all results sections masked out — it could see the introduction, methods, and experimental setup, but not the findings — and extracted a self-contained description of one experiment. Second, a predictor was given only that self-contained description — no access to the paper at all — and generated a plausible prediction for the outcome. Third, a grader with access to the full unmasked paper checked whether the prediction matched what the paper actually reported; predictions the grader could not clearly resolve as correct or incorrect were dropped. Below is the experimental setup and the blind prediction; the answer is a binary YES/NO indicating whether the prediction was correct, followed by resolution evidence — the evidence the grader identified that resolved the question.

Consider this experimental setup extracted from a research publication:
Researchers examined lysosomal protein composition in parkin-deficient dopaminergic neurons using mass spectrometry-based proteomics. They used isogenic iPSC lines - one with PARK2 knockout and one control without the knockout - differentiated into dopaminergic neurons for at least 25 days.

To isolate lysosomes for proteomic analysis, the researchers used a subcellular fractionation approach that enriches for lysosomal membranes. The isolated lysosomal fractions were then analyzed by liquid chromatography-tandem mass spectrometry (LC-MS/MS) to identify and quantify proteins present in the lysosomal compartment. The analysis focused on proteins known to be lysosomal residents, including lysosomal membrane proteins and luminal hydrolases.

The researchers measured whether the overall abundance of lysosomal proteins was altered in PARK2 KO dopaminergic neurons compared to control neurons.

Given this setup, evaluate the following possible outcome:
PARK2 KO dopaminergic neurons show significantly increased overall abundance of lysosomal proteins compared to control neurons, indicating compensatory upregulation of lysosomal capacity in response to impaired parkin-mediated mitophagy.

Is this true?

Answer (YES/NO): YES